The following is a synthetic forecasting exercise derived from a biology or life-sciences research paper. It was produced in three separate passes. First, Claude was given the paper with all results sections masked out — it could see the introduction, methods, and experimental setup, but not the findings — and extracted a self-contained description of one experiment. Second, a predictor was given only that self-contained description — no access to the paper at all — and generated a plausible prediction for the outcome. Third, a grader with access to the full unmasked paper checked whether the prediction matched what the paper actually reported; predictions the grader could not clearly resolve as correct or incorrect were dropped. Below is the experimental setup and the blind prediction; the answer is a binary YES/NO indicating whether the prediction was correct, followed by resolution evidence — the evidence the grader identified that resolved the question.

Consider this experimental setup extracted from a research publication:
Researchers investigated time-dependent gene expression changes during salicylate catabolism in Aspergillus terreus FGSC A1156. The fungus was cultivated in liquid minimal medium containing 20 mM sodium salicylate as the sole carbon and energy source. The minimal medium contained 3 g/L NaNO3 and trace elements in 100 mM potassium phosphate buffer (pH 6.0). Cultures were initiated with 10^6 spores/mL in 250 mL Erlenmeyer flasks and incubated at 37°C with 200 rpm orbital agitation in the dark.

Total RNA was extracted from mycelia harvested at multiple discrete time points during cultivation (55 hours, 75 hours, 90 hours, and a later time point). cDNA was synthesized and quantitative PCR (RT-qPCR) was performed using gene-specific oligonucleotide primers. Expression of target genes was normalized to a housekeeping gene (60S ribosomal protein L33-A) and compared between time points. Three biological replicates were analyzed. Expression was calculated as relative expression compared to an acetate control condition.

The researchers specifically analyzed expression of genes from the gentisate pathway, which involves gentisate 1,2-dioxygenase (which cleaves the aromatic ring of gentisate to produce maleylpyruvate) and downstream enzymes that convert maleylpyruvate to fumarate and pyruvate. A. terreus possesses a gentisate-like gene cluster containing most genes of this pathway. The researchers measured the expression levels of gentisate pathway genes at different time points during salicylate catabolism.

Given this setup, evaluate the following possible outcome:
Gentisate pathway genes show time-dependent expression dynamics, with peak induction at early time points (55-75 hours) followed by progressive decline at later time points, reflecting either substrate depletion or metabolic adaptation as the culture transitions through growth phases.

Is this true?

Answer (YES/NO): NO